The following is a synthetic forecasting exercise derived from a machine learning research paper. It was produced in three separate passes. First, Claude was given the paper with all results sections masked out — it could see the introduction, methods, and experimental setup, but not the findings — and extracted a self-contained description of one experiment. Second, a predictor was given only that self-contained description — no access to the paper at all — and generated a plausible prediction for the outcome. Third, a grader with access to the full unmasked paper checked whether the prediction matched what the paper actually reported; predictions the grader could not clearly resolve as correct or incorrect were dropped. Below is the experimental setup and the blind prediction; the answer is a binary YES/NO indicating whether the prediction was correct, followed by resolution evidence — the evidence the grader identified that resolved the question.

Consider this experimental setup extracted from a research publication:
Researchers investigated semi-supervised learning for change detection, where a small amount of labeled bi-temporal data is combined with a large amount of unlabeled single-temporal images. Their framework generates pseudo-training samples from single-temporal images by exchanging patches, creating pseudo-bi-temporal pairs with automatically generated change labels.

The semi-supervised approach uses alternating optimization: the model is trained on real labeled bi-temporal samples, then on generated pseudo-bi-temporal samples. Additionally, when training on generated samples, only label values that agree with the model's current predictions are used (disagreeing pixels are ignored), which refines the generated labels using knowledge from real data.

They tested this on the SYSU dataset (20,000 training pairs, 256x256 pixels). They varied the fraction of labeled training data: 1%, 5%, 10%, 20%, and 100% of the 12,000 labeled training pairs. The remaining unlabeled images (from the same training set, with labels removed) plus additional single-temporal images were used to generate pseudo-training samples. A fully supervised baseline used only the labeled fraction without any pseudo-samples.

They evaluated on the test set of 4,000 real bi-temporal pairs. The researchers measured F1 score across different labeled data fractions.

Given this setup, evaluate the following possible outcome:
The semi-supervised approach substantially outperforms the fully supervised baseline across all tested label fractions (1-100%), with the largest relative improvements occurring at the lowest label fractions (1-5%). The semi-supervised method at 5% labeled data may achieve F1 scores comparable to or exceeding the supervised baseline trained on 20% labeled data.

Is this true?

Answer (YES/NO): NO